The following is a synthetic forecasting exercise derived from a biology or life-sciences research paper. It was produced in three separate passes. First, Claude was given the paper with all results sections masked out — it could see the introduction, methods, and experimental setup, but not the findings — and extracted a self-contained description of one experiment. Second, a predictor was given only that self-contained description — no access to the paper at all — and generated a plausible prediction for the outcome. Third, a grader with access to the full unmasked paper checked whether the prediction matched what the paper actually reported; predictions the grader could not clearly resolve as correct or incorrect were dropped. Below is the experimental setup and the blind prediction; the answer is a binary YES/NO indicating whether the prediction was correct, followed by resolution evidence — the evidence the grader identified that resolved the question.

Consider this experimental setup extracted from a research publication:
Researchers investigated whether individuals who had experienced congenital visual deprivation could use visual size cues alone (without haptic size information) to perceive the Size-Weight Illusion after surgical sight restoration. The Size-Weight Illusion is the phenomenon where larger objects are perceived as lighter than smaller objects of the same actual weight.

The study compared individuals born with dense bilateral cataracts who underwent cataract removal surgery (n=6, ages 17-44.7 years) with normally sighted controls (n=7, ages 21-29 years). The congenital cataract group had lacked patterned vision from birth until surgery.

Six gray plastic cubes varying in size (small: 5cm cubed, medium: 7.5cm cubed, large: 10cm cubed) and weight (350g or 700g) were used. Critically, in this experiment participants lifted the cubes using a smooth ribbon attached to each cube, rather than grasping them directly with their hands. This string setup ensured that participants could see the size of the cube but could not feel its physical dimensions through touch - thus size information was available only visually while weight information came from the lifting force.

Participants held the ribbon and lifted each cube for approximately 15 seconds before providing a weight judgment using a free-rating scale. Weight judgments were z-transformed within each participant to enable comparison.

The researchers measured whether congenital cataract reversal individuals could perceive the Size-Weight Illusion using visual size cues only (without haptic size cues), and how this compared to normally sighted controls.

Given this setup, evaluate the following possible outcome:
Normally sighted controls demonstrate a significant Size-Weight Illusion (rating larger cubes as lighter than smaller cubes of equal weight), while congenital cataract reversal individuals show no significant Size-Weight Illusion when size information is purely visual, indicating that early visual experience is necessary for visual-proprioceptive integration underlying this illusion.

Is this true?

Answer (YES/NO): NO